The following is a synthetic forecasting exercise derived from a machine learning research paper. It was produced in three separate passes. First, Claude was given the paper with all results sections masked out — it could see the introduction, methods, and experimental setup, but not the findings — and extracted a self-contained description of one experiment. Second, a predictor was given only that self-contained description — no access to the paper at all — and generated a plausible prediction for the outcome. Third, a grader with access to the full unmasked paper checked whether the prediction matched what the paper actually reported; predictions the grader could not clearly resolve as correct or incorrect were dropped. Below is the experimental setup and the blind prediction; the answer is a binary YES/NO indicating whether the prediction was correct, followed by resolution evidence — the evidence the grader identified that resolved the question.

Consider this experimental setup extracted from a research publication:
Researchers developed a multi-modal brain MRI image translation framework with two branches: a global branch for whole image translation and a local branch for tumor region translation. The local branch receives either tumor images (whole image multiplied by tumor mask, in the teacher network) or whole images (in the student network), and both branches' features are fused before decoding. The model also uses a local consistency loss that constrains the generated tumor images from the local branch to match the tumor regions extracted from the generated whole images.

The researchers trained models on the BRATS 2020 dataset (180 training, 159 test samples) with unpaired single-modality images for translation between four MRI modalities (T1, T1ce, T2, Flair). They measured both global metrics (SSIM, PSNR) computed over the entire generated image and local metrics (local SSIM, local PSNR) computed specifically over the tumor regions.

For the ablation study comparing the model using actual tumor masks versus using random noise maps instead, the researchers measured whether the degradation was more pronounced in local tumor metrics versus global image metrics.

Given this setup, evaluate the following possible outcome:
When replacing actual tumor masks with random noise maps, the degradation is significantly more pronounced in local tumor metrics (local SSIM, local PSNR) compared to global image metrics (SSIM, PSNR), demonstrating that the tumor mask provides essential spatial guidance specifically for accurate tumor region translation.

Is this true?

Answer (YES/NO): NO